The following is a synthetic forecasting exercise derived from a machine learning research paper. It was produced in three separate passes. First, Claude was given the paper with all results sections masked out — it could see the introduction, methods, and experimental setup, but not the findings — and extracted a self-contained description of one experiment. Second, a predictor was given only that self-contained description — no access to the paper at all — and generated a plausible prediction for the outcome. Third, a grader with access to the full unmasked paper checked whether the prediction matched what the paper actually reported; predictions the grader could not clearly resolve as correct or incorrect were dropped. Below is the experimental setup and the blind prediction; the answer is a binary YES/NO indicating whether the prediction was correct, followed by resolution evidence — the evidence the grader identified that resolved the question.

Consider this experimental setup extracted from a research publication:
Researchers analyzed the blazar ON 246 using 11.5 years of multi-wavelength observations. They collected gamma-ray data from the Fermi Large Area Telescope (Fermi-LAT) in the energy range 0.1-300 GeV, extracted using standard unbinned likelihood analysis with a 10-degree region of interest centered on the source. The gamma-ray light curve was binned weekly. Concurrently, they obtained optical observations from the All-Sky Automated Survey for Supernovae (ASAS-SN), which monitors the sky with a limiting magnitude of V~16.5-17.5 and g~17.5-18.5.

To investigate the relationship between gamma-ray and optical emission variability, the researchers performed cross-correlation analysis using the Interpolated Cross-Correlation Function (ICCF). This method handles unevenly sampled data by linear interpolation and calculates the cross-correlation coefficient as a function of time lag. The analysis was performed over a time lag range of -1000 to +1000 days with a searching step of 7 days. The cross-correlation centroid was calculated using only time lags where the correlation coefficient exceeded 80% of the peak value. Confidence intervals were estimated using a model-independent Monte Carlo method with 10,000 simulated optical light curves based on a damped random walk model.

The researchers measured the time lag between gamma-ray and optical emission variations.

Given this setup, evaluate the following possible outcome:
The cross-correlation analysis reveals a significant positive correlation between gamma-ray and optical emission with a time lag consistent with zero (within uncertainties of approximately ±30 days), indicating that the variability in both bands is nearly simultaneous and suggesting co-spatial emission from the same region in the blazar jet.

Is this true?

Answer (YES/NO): YES